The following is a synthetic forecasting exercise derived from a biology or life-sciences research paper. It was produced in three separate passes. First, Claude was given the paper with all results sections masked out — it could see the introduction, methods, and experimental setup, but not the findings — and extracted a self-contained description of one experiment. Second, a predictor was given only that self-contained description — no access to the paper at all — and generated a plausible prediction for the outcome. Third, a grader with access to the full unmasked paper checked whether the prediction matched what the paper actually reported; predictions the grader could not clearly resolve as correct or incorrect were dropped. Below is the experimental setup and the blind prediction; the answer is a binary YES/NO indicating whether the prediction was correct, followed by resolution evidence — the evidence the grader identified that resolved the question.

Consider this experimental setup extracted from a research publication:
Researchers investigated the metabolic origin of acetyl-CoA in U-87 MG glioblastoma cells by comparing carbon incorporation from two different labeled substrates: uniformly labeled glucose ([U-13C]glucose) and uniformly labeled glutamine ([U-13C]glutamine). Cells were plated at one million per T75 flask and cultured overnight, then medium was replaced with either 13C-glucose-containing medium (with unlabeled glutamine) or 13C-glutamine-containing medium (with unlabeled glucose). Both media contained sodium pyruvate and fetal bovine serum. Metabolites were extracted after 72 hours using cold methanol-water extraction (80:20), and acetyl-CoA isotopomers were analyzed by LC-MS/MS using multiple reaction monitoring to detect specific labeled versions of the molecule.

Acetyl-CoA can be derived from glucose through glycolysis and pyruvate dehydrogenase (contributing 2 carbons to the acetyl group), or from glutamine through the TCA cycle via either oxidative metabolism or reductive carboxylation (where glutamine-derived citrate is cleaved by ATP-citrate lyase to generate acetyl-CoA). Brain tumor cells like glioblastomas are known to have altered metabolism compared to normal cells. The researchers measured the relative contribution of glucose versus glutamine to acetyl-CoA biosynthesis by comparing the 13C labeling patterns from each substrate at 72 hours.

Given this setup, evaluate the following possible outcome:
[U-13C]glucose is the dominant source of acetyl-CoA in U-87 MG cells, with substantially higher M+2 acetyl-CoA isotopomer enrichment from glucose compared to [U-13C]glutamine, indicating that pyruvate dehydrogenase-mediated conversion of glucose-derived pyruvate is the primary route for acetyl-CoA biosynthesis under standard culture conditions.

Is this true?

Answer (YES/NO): YES